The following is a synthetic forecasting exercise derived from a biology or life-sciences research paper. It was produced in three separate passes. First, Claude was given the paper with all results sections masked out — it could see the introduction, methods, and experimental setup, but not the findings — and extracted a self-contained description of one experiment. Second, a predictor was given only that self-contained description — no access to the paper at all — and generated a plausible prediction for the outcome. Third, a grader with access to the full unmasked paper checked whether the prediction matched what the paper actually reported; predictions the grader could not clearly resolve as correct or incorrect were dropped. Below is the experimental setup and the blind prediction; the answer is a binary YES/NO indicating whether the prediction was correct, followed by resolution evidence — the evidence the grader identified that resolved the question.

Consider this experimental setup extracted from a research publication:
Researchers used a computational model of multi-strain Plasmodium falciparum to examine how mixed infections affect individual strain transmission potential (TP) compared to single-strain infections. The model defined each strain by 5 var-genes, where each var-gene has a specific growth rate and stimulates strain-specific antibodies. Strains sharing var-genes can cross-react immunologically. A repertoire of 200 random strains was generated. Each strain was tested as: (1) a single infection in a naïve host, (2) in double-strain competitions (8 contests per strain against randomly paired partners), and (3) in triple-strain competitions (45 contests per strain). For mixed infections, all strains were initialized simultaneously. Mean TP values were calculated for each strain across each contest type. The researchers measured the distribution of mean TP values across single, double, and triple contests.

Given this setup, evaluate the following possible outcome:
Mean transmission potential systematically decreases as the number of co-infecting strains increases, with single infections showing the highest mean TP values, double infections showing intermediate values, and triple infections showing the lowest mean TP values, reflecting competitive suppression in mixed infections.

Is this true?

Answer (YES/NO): YES